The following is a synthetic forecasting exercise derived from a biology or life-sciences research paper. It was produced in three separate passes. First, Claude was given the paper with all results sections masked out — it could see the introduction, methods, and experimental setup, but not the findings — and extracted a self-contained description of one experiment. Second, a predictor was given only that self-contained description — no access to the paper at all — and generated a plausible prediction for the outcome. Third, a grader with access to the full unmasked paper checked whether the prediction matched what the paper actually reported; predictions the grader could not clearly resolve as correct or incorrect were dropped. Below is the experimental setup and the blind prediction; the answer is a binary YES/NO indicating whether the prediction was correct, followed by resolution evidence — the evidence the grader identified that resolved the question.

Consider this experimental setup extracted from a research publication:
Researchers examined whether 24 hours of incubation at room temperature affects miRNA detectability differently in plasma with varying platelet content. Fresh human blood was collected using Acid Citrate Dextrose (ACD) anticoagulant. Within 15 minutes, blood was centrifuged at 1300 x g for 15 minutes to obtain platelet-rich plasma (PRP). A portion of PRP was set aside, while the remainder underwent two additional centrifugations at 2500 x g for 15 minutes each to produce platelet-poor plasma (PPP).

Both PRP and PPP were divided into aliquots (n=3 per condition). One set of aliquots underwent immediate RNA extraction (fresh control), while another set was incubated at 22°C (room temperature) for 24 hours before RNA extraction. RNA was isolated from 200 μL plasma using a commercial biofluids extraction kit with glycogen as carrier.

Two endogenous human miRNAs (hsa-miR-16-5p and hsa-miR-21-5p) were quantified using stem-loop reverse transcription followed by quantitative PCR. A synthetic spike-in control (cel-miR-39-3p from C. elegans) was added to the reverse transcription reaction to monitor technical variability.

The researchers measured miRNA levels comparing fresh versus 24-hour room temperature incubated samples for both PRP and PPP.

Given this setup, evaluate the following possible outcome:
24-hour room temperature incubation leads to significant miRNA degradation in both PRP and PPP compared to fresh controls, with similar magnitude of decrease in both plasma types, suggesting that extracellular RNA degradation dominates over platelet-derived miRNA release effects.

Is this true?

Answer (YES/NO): NO